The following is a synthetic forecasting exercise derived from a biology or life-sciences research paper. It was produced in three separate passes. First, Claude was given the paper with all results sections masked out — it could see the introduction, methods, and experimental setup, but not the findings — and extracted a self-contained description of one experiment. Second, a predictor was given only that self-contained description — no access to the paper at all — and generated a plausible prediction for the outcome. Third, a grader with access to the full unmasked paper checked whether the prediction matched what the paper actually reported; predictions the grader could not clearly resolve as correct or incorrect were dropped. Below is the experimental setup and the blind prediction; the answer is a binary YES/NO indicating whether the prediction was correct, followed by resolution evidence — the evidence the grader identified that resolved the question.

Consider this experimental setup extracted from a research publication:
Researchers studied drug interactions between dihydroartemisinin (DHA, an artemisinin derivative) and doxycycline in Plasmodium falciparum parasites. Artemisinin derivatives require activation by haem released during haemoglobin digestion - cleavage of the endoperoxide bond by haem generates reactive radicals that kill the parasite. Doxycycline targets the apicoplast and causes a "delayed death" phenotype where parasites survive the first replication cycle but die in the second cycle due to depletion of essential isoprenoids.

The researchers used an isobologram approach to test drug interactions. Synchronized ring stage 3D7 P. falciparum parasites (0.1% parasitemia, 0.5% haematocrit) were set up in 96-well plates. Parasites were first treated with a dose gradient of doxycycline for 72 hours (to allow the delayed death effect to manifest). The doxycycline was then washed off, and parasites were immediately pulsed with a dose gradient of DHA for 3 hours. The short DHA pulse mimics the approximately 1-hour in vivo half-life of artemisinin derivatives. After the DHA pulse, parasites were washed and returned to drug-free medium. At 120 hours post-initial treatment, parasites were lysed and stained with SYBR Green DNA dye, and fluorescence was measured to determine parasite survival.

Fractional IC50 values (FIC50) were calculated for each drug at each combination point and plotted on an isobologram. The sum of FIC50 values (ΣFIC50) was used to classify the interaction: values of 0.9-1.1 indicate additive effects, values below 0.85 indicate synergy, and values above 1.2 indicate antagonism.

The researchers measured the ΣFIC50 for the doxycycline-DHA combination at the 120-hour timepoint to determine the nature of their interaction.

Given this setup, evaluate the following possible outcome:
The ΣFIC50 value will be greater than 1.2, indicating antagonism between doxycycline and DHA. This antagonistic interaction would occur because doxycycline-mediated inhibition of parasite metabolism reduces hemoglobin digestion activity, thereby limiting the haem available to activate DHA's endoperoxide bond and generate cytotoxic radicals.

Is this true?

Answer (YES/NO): YES